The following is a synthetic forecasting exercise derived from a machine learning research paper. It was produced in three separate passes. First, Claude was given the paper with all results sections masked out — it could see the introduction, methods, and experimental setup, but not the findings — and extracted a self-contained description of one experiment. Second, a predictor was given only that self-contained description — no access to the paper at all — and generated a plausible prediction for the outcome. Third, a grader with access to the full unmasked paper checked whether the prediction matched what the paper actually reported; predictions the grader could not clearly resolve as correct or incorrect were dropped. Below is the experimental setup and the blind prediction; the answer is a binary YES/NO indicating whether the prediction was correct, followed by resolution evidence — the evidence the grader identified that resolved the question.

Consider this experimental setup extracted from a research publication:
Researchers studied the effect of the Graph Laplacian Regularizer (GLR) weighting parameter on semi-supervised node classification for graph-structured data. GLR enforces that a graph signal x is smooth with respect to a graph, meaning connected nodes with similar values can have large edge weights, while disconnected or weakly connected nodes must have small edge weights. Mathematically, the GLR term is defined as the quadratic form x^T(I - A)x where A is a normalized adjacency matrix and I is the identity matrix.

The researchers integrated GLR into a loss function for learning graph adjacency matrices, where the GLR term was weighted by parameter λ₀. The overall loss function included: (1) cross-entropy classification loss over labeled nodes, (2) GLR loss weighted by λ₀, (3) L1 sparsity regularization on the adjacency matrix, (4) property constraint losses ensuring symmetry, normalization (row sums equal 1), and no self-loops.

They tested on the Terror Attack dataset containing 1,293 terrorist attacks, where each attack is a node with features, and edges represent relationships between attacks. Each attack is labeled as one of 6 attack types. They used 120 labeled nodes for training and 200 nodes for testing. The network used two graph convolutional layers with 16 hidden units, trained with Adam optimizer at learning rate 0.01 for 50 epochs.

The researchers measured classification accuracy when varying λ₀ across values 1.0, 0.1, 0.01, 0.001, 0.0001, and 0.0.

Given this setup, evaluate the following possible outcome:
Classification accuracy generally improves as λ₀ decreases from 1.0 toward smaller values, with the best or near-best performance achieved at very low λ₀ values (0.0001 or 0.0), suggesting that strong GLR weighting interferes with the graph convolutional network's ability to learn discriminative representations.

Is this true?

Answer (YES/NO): NO